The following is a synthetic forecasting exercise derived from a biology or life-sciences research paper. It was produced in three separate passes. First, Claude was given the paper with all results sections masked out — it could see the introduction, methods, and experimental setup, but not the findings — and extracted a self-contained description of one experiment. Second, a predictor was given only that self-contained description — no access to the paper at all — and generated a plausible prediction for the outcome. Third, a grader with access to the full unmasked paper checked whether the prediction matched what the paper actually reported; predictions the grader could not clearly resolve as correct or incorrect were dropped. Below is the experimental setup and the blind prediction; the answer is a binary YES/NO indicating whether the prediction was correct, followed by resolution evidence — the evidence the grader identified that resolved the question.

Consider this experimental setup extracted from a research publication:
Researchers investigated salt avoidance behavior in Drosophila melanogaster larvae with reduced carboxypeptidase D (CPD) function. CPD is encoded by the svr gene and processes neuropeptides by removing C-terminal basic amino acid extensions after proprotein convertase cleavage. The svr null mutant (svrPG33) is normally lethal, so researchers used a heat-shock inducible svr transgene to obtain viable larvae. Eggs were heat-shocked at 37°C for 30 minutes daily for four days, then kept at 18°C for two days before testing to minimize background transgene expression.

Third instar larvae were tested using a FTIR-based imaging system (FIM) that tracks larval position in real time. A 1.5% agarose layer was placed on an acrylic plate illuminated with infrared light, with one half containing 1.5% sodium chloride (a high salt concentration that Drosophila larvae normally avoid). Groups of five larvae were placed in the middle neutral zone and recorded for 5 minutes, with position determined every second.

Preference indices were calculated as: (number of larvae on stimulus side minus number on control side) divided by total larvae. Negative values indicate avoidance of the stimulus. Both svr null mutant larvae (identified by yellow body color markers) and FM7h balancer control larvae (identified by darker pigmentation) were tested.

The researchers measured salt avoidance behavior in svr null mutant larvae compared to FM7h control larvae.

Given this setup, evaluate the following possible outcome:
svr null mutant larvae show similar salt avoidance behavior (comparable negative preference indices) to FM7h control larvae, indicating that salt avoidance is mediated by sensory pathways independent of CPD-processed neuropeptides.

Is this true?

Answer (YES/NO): YES